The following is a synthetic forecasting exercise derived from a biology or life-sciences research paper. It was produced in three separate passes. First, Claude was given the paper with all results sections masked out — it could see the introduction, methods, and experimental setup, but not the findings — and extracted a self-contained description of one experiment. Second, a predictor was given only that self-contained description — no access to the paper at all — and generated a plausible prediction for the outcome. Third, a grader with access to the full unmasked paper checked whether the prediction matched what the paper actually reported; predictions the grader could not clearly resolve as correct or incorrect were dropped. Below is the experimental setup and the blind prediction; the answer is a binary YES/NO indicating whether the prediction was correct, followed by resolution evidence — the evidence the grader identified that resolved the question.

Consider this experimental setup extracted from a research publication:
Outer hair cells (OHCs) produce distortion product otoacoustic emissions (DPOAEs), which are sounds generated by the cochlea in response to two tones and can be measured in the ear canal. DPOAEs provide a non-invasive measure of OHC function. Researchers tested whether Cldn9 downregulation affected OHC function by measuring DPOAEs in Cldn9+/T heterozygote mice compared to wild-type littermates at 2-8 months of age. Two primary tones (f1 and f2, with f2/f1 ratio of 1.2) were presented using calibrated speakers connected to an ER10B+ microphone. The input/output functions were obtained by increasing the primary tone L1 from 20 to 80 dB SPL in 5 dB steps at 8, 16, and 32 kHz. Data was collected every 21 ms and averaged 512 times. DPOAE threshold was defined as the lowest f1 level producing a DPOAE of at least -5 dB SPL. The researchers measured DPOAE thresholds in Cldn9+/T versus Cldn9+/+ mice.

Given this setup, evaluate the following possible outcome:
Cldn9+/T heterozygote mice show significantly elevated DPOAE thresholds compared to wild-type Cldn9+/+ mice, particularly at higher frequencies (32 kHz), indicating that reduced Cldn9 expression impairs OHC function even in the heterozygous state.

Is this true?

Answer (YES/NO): NO